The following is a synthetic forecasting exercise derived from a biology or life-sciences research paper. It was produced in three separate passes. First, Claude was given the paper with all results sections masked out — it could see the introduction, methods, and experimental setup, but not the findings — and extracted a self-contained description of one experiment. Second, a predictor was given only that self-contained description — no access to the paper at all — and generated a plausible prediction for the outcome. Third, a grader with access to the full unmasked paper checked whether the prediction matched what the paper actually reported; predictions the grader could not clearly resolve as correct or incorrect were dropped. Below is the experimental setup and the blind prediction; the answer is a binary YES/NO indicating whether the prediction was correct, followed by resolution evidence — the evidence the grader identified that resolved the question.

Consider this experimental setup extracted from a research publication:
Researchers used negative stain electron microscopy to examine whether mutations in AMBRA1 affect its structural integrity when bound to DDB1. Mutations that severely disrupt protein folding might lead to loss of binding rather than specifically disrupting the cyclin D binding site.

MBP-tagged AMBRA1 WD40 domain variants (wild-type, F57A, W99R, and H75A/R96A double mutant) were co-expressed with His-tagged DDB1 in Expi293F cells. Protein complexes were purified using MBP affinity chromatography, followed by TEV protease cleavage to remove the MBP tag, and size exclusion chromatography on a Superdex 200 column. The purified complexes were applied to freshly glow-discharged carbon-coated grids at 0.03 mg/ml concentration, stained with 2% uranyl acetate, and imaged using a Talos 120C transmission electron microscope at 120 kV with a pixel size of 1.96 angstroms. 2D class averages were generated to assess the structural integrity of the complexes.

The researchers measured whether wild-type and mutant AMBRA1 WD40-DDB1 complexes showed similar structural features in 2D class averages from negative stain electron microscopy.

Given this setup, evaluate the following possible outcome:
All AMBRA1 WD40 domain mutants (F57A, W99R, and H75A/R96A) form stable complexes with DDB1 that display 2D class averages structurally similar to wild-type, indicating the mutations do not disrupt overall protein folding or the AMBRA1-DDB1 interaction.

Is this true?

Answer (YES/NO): YES